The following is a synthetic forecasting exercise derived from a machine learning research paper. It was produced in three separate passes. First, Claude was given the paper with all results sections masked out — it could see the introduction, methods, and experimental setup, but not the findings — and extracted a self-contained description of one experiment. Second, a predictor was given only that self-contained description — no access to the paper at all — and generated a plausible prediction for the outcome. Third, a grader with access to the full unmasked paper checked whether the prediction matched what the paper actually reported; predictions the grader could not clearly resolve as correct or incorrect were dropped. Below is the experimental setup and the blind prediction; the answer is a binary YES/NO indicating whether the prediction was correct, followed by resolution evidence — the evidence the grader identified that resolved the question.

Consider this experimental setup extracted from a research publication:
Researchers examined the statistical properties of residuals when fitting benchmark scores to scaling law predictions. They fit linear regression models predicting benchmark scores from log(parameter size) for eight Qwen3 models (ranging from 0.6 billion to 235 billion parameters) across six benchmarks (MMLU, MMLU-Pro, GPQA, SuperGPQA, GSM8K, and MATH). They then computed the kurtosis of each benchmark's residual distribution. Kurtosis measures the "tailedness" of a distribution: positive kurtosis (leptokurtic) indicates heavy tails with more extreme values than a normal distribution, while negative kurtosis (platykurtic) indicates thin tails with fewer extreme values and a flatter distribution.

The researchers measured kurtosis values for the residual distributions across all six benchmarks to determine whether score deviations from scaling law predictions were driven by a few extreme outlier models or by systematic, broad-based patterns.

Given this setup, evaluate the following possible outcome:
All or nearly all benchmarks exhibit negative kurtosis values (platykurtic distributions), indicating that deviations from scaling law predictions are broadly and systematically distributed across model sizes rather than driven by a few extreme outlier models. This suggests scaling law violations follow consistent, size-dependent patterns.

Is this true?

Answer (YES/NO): YES